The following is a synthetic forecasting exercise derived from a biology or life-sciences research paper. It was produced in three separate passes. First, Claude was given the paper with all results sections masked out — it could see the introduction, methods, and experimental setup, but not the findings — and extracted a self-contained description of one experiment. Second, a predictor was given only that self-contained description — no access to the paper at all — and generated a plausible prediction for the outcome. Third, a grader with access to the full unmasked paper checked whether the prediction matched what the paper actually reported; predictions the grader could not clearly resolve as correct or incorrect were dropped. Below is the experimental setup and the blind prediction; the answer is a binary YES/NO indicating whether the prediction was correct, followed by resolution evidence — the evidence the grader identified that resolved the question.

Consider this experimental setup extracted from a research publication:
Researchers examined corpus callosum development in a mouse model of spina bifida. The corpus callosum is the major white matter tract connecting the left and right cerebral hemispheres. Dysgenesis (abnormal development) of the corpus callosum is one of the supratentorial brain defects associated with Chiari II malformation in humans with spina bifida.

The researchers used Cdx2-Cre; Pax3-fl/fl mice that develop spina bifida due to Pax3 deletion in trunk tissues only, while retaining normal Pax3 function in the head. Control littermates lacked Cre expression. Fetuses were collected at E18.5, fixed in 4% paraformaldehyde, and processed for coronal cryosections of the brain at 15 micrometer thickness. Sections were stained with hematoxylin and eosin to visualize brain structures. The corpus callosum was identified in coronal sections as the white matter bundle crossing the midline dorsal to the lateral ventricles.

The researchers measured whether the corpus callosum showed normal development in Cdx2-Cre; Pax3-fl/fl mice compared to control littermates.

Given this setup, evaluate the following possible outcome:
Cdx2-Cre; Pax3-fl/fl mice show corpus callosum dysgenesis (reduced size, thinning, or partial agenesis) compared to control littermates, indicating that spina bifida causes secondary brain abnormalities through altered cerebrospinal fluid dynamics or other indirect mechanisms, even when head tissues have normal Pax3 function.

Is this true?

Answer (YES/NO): YES